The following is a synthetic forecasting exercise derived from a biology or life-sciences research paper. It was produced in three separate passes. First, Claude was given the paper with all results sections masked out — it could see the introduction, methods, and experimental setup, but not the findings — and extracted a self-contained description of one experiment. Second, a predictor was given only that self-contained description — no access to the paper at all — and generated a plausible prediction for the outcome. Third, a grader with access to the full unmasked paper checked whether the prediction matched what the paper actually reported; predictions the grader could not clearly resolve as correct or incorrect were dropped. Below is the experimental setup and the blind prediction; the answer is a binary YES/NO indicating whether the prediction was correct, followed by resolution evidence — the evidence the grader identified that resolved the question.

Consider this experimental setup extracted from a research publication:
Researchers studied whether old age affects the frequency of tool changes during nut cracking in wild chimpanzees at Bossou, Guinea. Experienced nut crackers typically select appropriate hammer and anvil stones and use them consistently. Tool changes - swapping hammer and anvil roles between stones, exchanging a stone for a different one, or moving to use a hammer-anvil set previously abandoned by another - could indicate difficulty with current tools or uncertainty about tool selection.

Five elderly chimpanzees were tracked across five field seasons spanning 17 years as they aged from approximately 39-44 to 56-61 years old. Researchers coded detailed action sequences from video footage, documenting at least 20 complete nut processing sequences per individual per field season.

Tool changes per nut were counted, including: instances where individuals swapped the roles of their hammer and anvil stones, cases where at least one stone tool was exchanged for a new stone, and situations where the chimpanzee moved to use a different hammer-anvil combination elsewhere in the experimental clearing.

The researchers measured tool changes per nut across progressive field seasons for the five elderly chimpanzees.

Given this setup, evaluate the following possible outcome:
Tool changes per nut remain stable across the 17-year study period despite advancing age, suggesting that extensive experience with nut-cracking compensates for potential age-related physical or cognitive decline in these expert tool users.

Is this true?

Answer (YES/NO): YES